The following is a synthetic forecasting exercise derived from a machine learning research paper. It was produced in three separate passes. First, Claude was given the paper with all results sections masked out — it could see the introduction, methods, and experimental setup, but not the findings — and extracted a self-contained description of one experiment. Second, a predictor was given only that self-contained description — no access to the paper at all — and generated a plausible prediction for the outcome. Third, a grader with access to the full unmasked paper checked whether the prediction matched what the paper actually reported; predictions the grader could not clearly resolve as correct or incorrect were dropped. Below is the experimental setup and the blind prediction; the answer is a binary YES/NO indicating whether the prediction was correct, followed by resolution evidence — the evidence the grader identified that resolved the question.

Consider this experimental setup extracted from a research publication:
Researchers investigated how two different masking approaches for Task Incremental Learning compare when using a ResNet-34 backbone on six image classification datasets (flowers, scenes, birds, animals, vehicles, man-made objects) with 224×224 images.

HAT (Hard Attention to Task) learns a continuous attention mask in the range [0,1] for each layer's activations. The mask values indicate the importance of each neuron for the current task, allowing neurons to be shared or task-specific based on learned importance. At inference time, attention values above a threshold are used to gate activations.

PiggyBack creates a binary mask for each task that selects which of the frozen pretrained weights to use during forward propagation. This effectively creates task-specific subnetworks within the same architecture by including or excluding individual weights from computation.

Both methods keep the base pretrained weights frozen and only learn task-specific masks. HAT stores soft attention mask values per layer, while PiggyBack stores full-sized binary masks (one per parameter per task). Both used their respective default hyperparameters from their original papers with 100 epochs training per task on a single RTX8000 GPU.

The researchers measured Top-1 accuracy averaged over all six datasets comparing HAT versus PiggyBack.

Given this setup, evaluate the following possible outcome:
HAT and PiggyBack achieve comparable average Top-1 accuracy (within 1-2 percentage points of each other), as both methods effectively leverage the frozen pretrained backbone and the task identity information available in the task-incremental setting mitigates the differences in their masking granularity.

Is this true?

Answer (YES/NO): NO